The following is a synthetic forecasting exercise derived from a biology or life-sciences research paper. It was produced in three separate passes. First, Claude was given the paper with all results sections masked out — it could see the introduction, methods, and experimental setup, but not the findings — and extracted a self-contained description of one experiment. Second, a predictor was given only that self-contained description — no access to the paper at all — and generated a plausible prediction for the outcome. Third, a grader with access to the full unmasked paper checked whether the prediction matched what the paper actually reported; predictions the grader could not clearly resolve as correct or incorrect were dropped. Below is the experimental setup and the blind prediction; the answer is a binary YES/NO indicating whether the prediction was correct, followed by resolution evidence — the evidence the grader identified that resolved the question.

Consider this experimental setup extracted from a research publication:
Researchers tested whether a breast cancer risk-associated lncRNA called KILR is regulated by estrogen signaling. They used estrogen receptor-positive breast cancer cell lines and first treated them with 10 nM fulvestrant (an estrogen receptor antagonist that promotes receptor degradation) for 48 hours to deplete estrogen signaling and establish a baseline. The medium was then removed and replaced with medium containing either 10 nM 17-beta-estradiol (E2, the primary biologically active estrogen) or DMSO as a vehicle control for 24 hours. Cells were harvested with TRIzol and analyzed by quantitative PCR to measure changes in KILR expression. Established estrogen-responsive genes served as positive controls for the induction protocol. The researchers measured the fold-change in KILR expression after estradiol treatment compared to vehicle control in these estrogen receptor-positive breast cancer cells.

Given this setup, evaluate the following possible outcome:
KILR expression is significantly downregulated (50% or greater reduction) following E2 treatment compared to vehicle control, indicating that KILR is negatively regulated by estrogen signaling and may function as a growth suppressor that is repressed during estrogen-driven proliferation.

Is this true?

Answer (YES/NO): NO